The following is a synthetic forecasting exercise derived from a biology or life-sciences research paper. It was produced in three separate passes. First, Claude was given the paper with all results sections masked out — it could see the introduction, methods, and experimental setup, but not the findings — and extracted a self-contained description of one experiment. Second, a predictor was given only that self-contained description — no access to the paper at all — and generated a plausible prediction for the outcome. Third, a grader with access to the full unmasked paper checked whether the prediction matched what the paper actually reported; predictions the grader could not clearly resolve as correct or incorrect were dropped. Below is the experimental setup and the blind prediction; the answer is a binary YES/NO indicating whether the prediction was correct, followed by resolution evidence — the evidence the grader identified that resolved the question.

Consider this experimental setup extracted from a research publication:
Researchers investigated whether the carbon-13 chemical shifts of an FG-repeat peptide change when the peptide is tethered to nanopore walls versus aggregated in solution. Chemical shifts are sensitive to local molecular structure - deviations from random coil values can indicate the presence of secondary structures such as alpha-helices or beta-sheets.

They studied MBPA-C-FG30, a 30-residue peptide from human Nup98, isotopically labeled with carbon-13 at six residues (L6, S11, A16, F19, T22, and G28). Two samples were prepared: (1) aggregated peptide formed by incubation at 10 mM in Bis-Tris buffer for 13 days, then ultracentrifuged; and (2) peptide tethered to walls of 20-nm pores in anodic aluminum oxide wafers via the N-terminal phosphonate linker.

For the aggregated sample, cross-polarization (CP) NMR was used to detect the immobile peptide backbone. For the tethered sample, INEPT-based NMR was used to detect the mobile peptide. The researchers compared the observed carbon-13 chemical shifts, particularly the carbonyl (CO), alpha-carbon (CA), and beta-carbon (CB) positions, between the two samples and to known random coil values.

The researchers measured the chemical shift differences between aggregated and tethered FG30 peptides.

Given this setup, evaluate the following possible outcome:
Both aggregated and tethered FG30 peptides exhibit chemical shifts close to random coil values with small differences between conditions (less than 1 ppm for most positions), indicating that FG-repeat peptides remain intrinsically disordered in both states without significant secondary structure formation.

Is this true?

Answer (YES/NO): NO